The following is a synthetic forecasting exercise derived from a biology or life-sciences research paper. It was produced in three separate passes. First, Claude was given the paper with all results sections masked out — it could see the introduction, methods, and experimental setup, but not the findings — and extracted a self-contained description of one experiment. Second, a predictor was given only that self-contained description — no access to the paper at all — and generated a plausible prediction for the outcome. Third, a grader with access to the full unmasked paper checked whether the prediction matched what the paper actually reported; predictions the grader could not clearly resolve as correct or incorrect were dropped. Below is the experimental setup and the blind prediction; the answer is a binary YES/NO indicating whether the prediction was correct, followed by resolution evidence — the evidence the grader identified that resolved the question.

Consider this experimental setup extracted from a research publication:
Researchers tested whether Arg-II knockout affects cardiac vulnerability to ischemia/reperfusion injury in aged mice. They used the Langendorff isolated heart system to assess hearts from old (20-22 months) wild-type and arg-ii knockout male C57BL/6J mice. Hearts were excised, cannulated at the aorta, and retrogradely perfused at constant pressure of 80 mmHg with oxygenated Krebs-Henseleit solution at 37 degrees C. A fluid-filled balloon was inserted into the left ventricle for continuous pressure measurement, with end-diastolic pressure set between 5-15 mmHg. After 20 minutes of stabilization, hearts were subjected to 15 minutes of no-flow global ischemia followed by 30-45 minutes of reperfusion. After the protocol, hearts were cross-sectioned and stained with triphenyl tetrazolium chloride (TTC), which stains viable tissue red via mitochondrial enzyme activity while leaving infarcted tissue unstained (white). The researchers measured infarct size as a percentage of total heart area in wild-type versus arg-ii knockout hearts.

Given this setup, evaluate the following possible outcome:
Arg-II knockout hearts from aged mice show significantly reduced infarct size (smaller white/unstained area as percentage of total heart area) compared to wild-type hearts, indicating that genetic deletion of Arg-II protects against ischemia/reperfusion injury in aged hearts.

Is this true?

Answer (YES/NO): YES